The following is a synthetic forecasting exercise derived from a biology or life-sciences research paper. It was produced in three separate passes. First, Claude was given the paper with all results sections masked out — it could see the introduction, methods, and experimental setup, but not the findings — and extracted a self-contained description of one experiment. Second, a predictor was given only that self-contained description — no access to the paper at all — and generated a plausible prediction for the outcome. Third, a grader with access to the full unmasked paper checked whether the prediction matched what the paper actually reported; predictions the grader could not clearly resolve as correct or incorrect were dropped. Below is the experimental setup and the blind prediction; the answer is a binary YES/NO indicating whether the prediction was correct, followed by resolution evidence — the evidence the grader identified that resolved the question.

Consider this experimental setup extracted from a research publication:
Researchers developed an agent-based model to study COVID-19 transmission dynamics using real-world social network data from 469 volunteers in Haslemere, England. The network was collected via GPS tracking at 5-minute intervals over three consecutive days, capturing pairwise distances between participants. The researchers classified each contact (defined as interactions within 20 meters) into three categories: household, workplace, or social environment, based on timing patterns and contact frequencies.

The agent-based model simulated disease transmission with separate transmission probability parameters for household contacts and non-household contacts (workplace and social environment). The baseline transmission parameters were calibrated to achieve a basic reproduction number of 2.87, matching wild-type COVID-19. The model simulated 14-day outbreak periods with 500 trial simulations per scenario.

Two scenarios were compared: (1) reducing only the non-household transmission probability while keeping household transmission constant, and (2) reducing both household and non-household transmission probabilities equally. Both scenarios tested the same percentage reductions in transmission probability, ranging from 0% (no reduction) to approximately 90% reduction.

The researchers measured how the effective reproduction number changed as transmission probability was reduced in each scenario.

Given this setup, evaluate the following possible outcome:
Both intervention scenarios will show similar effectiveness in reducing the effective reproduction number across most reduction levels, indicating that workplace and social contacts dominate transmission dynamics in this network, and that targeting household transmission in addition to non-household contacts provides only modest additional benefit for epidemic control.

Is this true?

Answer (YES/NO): YES